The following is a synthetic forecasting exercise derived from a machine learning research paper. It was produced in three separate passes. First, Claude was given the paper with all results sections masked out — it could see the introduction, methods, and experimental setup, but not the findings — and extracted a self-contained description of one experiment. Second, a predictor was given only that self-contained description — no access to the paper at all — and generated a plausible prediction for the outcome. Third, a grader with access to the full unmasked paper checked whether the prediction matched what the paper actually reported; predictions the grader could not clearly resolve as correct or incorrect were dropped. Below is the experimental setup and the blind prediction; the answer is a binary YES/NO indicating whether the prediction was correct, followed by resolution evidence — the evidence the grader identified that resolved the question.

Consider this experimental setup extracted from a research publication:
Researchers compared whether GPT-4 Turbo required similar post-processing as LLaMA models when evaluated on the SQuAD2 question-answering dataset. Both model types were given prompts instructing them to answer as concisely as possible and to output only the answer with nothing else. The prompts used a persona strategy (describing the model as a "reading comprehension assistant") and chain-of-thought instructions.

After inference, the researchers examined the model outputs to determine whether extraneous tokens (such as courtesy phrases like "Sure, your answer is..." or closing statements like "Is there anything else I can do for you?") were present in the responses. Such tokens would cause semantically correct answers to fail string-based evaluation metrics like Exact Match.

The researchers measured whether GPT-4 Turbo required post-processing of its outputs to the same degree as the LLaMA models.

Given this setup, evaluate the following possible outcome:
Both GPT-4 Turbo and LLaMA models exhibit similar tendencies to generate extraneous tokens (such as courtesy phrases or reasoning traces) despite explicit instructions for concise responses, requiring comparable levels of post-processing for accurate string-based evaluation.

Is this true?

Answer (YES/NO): NO